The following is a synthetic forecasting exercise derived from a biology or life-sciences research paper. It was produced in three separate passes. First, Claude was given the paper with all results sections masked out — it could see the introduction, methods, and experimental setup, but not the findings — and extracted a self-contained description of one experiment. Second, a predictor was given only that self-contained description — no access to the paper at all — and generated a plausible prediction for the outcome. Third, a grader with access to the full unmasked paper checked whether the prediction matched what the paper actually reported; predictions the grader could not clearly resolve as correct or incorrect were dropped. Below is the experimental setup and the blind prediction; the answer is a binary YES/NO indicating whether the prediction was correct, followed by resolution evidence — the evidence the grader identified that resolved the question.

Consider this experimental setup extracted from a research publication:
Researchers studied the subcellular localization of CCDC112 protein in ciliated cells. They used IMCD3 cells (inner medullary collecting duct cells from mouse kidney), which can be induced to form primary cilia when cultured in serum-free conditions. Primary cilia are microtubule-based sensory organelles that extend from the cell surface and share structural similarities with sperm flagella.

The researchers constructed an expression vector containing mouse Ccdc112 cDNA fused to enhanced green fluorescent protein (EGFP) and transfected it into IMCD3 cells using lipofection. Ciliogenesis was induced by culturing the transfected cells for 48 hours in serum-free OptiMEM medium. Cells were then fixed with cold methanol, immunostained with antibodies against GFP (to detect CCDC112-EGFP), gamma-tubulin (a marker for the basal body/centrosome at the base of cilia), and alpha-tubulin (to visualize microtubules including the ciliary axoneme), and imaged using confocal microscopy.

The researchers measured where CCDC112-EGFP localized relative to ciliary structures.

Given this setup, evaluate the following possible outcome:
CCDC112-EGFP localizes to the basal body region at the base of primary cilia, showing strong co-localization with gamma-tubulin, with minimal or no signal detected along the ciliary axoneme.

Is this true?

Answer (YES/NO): YES